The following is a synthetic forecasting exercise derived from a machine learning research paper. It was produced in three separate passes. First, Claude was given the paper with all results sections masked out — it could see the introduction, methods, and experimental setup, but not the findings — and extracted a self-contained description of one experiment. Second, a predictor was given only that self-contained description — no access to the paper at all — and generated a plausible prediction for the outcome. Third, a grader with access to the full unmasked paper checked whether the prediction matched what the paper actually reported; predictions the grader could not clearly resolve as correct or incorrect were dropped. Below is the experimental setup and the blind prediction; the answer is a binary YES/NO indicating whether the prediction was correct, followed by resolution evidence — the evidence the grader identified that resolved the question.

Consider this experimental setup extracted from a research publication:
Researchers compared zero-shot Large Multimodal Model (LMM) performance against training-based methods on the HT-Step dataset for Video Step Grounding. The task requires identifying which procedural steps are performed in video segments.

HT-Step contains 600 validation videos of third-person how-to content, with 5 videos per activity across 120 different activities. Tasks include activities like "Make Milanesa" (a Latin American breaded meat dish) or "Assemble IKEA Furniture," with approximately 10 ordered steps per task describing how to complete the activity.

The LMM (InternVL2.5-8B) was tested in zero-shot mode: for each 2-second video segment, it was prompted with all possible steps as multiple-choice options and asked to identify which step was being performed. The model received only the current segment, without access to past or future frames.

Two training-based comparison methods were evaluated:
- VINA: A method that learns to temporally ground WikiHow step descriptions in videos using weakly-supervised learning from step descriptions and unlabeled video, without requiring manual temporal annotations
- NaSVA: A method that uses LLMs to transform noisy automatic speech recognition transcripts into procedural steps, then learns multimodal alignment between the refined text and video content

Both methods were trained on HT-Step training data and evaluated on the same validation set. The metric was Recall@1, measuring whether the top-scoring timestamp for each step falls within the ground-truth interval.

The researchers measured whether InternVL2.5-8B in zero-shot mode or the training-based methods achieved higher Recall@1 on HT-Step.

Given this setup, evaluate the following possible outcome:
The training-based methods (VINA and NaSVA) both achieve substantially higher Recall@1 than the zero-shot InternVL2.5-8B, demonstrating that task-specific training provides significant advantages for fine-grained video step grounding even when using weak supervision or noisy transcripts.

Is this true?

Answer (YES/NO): NO